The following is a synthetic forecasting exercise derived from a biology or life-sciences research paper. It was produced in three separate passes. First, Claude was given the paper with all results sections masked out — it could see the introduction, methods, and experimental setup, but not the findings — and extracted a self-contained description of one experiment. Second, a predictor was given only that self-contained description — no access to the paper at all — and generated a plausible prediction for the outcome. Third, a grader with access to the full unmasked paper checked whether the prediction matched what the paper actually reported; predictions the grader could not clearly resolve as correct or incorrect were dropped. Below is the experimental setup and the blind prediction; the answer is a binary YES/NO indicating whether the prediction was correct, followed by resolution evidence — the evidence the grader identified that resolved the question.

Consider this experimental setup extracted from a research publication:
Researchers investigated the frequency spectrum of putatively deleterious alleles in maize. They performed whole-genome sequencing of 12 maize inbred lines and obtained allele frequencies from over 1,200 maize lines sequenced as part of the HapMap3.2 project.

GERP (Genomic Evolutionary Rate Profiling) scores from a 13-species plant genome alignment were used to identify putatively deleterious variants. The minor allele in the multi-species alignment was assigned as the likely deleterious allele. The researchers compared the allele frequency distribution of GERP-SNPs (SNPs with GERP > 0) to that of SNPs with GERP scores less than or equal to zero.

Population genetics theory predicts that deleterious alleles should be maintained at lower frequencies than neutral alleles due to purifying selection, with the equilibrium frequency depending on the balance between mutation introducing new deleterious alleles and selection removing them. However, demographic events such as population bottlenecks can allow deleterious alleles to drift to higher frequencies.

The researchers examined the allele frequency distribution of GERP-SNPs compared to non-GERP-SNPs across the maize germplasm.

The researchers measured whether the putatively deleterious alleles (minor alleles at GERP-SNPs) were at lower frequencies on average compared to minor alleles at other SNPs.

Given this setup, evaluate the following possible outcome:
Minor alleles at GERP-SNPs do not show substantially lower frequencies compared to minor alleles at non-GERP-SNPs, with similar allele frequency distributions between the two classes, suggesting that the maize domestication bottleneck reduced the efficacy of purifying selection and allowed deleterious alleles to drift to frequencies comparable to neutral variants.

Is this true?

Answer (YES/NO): NO